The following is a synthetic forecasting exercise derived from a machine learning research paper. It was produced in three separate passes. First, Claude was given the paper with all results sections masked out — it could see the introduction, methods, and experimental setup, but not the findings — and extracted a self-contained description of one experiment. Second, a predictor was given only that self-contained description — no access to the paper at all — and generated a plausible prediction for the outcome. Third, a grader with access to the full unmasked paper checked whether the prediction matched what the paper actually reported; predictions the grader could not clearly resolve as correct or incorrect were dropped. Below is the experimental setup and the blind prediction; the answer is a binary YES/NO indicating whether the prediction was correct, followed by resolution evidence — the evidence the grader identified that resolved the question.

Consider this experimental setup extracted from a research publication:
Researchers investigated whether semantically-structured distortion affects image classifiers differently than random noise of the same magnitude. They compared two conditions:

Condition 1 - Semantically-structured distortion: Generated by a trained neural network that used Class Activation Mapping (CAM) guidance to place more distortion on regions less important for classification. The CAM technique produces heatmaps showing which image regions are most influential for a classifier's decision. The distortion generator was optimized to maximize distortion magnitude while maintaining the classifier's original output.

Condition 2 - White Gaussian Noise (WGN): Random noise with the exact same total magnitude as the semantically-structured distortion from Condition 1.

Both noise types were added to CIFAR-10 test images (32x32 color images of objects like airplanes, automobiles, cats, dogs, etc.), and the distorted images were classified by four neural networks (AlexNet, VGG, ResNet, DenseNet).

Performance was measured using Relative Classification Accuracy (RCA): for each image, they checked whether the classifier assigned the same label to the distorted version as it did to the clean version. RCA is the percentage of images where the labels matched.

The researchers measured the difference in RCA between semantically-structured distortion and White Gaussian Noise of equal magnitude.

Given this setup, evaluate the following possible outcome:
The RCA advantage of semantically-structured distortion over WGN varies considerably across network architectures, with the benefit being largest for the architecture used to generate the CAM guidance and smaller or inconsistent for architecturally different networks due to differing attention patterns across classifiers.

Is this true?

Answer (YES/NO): NO